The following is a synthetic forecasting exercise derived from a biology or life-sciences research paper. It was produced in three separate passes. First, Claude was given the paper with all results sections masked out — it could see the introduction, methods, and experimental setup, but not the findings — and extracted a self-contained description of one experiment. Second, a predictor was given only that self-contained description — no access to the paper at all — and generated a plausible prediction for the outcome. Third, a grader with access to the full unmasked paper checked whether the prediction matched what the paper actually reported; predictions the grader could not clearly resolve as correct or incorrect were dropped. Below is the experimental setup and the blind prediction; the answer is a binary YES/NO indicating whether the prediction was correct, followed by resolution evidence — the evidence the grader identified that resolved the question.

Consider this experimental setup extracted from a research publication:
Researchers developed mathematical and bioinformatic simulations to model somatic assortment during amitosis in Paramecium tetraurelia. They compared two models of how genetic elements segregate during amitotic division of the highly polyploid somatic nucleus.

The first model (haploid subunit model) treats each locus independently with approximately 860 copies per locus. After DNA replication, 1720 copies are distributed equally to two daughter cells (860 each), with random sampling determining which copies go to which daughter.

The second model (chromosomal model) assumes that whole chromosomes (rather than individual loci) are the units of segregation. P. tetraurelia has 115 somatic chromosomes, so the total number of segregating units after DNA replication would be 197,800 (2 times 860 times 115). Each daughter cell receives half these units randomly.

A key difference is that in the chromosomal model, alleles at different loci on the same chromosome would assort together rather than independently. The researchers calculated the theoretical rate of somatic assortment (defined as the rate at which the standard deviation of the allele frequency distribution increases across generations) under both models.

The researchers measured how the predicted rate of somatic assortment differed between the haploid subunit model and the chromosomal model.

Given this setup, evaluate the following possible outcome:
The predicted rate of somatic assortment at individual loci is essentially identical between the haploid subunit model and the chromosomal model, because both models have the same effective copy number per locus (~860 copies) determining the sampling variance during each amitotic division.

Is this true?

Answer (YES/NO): NO